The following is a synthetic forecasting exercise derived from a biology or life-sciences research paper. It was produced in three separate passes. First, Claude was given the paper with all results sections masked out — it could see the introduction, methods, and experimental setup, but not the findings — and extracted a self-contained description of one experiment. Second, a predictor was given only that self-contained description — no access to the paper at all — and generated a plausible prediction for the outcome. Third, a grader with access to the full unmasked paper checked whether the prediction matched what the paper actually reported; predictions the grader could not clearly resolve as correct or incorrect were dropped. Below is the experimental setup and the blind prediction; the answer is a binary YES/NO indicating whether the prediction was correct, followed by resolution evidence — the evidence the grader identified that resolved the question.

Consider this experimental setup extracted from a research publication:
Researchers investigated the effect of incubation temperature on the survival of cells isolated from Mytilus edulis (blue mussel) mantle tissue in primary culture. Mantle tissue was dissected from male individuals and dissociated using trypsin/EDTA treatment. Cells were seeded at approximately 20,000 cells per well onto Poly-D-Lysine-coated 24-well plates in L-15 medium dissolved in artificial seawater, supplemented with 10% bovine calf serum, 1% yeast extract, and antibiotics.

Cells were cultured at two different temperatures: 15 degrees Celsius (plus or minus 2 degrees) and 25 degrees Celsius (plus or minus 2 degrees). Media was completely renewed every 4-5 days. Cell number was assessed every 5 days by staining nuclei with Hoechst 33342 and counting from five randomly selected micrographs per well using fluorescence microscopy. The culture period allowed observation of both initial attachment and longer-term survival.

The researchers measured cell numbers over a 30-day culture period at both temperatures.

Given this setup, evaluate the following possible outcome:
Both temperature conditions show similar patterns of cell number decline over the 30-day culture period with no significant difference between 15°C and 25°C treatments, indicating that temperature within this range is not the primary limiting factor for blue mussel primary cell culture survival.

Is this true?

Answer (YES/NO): NO